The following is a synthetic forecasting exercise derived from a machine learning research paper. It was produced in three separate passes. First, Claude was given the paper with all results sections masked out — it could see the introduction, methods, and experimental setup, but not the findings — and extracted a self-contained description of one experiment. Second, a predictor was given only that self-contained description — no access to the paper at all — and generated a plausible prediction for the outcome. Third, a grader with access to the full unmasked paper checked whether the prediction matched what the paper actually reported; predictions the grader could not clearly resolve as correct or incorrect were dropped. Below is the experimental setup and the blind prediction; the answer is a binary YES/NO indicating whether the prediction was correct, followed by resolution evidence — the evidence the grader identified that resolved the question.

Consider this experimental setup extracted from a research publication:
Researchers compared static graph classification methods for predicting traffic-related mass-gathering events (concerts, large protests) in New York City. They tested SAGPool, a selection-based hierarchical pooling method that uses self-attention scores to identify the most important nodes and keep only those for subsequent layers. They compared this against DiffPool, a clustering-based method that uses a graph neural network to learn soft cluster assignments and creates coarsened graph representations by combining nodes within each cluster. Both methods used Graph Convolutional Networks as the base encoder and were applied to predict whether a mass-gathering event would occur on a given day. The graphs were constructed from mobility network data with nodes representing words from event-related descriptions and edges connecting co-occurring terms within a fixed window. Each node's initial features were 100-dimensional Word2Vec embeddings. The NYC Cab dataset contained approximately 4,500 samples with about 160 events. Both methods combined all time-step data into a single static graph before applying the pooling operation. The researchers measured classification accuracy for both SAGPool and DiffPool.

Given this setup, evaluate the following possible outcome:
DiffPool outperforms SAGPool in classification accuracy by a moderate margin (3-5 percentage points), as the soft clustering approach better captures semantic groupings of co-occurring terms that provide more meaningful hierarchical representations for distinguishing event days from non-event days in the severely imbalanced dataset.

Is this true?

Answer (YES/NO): NO